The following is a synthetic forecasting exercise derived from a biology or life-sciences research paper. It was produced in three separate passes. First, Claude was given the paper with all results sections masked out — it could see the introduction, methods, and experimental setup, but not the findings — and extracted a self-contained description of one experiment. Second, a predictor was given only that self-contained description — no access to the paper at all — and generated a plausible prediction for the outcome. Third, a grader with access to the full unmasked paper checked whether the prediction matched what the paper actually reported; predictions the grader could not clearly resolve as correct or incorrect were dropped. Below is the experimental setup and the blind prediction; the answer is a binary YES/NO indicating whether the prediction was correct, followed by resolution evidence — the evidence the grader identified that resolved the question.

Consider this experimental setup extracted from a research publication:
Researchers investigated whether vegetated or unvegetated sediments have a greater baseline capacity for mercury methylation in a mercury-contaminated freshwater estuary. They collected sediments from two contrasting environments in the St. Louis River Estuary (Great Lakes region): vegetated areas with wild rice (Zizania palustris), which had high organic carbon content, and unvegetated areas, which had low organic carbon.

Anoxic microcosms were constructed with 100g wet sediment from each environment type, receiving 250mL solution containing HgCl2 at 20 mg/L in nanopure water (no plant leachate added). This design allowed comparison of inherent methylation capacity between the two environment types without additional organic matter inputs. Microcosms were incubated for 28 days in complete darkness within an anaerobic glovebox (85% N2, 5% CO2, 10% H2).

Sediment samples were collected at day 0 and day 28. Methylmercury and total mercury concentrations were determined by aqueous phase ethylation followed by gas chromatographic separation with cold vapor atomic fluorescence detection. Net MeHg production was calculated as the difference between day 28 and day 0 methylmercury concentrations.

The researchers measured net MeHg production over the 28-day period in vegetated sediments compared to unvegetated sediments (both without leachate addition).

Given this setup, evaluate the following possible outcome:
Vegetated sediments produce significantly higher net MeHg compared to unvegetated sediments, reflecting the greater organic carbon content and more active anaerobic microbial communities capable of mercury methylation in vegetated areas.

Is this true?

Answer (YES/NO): YES